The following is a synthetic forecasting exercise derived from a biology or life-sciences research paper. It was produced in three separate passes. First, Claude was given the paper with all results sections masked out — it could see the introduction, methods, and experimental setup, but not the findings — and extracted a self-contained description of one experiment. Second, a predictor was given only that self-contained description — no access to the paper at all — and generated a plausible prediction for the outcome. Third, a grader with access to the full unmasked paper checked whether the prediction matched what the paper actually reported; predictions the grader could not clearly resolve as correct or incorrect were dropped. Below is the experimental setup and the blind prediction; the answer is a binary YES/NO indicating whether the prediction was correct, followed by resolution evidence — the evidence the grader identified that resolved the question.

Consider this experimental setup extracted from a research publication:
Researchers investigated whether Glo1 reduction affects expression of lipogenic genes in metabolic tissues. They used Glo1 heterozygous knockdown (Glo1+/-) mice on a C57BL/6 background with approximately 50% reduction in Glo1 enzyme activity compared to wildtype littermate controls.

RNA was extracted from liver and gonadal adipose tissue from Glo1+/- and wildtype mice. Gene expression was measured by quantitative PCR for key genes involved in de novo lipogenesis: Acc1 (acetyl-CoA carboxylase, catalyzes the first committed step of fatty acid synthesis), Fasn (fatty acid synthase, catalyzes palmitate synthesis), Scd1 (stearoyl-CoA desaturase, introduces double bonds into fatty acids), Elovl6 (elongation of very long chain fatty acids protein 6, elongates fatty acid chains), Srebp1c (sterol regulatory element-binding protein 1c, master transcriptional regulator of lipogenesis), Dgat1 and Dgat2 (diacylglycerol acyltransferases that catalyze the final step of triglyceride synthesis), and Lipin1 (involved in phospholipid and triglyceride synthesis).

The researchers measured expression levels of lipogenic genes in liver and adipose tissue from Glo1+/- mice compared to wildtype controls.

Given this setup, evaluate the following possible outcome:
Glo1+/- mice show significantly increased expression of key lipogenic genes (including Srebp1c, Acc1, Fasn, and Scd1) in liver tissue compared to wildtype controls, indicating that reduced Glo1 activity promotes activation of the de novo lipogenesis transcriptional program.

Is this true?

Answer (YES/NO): NO